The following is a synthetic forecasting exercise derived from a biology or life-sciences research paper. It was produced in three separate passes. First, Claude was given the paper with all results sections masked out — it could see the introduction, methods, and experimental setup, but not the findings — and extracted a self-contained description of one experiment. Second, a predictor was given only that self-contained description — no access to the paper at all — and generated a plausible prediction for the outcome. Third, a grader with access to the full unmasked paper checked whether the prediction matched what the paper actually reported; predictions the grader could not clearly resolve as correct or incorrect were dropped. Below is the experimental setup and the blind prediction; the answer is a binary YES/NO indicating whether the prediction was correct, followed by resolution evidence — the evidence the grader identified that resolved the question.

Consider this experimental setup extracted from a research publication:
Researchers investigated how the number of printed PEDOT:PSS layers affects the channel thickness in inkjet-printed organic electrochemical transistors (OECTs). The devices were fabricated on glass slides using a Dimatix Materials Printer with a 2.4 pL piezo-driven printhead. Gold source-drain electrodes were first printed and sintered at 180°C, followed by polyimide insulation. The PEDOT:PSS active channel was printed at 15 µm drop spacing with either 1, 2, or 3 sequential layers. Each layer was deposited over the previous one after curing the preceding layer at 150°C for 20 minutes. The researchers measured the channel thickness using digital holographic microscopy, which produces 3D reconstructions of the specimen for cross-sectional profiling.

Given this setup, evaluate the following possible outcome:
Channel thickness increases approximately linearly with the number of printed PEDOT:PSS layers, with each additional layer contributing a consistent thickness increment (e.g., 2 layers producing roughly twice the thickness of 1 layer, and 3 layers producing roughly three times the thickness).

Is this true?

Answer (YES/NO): YES